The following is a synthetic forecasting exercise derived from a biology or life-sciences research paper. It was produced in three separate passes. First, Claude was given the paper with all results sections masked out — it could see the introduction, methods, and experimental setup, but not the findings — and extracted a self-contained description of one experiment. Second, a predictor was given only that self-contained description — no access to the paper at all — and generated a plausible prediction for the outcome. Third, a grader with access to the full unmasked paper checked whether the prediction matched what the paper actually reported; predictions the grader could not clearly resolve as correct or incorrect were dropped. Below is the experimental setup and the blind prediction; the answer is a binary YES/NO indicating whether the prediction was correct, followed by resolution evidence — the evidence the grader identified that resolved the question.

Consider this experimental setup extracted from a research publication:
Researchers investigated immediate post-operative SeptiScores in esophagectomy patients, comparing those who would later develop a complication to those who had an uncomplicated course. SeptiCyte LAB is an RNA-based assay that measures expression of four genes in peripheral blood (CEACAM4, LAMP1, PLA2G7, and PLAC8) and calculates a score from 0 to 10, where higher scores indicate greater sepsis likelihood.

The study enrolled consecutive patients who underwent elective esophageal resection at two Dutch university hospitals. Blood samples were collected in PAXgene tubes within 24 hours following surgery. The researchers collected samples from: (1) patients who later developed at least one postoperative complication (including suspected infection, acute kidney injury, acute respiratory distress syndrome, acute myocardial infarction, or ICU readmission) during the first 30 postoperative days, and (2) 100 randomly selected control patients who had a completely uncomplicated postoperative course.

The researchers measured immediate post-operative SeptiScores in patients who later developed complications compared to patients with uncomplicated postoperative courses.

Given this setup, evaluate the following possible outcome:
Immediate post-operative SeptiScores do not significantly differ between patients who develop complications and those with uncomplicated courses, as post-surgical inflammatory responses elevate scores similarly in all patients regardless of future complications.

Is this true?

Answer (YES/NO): YES